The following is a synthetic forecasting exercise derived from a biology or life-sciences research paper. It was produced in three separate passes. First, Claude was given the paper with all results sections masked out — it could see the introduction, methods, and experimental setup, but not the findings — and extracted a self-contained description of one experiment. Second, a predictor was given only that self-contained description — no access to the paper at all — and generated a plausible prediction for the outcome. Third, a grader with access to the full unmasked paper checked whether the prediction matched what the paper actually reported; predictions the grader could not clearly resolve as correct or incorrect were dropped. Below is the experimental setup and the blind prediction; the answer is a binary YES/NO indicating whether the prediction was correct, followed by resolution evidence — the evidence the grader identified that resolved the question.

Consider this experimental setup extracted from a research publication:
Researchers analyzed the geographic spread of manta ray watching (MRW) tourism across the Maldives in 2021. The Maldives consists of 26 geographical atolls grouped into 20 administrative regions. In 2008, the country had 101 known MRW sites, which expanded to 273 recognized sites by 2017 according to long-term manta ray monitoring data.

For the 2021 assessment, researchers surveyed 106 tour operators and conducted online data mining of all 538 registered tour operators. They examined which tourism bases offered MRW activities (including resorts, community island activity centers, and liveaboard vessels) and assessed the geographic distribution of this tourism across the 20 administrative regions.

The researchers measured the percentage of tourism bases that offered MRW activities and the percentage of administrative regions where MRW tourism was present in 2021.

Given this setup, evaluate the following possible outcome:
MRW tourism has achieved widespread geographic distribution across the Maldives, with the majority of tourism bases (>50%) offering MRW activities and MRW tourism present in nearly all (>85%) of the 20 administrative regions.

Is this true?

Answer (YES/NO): YES